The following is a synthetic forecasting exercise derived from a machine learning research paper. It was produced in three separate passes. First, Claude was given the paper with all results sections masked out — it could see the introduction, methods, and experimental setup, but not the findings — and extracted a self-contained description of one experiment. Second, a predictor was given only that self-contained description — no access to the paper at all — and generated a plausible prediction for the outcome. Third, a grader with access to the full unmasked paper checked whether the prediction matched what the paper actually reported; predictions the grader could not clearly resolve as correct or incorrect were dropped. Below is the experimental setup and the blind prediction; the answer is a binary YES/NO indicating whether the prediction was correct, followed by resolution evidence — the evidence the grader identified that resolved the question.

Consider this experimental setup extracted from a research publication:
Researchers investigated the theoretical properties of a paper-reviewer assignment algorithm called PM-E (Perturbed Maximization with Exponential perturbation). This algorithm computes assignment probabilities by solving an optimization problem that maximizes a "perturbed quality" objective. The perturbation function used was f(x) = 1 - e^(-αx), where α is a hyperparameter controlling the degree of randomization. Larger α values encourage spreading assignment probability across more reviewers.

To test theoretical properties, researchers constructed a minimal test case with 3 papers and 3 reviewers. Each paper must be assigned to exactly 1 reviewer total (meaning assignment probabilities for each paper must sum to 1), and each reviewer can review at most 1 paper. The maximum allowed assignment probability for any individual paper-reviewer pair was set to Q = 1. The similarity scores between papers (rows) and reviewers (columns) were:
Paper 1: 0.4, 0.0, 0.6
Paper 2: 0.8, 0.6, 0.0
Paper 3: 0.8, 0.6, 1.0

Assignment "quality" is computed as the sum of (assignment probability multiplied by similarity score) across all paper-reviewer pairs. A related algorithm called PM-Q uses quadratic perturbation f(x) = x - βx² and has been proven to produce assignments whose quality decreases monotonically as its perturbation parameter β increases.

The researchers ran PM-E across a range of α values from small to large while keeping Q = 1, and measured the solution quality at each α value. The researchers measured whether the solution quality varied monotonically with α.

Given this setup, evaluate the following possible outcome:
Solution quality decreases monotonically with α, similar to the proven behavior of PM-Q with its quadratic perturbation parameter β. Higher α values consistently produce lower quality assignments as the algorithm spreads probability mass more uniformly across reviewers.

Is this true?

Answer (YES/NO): NO